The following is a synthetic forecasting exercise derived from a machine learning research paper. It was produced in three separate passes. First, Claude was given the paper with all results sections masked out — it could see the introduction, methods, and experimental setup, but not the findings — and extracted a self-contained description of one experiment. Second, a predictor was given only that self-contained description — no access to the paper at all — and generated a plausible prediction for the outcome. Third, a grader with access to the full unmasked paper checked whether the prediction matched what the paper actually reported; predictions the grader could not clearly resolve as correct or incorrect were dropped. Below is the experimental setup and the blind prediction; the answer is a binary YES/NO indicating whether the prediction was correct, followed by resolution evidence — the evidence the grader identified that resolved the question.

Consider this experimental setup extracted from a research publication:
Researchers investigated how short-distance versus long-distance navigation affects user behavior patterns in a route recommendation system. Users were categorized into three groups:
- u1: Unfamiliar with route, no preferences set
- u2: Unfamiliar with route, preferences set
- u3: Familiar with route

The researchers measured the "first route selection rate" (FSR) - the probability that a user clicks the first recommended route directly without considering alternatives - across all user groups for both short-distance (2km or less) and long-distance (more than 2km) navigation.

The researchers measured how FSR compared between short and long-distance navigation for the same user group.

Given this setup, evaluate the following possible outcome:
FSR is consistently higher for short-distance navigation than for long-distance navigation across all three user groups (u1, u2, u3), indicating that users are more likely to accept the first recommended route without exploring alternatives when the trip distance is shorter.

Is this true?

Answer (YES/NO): YES